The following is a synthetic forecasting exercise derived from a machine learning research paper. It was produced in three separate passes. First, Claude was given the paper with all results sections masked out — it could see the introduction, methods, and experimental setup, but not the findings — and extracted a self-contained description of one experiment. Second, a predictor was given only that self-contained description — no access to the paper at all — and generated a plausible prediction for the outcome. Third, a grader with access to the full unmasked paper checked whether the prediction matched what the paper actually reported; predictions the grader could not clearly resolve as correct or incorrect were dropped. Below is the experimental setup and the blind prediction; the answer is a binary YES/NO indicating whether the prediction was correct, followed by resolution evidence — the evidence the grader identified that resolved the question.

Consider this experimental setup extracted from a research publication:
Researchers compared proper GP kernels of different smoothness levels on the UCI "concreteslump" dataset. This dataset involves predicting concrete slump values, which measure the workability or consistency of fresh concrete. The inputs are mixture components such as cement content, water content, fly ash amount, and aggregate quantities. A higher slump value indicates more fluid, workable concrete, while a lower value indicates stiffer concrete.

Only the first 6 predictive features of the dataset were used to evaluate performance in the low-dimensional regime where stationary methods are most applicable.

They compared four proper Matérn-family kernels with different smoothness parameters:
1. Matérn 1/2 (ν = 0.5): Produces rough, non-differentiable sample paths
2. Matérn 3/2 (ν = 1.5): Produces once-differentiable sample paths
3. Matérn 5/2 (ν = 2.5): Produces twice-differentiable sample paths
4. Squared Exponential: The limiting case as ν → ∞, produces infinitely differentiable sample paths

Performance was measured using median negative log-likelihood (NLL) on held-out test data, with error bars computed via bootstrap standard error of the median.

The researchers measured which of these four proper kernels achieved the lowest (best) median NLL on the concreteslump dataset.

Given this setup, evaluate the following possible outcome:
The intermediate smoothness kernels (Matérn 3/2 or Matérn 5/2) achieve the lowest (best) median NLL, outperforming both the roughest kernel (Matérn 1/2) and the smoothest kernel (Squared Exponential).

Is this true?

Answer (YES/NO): YES